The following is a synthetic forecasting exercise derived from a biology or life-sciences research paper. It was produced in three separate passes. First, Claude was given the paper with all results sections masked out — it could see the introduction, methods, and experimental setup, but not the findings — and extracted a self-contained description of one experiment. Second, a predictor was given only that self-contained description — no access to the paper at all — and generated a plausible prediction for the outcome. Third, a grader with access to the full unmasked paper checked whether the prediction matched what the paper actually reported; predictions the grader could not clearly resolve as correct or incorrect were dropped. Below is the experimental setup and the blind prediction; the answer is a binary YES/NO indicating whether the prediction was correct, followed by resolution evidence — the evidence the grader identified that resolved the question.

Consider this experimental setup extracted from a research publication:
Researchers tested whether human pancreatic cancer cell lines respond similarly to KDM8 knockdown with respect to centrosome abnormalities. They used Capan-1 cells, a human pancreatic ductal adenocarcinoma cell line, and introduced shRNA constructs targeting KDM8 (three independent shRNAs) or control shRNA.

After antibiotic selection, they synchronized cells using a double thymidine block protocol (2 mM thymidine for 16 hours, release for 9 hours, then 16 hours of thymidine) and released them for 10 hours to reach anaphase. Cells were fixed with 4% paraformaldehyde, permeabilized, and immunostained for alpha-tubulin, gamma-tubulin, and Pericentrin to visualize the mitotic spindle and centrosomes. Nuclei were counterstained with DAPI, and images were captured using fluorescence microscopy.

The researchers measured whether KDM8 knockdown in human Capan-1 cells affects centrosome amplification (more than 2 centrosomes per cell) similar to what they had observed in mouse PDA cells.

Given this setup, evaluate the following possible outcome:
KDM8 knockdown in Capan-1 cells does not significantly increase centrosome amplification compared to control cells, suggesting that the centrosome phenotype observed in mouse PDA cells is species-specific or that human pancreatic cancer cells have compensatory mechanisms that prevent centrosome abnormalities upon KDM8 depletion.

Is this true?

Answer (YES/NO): NO